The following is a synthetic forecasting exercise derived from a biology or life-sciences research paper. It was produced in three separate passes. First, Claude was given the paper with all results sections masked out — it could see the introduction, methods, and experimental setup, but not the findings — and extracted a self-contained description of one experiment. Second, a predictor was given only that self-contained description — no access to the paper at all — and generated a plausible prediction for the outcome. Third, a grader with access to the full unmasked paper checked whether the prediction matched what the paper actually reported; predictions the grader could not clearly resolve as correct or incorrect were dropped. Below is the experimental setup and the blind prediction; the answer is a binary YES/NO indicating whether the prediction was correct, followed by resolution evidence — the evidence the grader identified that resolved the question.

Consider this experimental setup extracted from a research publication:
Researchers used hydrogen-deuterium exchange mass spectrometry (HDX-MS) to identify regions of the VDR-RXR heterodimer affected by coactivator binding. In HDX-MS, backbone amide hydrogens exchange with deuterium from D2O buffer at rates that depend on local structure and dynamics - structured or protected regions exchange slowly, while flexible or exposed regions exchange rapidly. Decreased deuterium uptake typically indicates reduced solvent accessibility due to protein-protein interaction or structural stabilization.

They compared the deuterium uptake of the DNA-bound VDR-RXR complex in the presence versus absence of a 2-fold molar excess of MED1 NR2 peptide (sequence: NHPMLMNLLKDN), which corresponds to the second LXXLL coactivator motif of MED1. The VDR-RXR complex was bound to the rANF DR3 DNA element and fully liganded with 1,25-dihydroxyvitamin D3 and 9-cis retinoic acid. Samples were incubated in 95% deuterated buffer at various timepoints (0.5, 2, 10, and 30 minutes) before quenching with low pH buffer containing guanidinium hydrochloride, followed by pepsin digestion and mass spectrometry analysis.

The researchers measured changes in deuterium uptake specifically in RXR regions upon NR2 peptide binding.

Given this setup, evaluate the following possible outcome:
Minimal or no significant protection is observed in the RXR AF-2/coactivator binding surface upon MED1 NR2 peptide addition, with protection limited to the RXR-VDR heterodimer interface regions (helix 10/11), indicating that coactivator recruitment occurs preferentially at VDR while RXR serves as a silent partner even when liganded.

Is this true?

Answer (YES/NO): NO